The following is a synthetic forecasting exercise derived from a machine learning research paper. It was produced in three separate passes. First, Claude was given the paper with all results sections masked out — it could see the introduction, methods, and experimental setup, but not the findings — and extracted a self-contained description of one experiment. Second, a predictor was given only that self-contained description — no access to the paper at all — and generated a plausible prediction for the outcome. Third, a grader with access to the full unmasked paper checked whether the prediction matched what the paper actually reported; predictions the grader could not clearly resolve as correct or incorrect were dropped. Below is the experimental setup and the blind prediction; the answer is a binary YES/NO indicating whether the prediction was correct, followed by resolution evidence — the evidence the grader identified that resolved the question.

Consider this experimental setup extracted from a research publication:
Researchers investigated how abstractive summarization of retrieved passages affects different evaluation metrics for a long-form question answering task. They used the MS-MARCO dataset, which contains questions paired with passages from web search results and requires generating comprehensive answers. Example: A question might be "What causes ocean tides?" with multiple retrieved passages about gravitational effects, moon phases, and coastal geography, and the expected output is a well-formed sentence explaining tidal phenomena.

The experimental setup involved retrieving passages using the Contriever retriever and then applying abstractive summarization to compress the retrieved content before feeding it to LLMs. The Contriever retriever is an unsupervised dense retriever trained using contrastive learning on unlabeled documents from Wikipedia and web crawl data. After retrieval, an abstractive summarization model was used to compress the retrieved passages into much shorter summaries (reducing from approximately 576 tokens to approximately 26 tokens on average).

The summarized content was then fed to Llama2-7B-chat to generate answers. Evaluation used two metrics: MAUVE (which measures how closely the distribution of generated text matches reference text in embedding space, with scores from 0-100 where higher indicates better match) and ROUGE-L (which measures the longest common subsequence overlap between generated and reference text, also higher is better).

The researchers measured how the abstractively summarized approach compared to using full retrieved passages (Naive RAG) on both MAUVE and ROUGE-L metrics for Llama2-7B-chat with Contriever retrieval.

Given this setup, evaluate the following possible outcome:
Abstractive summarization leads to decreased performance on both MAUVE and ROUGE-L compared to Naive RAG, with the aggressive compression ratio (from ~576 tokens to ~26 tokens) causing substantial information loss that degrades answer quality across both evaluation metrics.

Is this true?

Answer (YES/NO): NO